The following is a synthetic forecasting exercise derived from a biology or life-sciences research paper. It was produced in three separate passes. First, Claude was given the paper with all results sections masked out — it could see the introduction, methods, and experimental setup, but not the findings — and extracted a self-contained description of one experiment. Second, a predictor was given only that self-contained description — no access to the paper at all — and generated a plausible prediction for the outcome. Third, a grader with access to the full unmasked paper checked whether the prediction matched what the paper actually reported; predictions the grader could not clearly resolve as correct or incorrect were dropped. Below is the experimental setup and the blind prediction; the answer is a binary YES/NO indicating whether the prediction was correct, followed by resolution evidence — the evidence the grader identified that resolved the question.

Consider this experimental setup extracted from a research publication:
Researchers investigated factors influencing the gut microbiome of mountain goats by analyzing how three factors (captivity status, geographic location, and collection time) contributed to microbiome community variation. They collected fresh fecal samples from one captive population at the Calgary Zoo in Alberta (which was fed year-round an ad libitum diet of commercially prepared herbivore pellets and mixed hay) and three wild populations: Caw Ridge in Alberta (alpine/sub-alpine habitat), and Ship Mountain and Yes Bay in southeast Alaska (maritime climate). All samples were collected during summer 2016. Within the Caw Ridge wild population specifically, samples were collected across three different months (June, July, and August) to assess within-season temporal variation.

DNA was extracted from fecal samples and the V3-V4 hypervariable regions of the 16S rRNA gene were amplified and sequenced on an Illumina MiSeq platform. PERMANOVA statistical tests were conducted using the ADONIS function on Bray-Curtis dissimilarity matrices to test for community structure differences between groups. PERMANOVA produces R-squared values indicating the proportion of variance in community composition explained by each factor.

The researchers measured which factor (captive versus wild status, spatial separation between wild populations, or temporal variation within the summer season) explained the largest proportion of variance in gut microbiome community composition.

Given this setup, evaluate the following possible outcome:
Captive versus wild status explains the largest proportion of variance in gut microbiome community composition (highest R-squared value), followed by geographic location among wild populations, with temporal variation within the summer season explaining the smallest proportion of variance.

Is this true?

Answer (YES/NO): NO